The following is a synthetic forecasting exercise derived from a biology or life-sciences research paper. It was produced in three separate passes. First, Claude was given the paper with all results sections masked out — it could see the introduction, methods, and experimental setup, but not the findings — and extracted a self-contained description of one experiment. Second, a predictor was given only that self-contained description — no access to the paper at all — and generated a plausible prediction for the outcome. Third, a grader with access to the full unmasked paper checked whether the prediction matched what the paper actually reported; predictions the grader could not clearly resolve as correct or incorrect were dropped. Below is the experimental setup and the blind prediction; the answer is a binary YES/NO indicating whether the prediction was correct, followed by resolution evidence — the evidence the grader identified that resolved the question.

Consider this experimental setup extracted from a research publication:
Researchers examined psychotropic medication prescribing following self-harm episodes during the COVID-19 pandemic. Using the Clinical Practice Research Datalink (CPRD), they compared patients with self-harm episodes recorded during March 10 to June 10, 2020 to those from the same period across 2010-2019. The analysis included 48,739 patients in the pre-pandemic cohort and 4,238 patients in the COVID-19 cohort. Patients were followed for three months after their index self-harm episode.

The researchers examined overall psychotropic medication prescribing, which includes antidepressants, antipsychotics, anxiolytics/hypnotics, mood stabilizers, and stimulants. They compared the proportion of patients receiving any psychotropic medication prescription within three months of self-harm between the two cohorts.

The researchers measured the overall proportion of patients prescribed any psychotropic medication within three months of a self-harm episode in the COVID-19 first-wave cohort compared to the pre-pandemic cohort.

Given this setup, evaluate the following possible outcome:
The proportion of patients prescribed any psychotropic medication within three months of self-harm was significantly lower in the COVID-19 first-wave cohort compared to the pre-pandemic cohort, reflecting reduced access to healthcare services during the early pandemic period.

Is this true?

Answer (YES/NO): NO